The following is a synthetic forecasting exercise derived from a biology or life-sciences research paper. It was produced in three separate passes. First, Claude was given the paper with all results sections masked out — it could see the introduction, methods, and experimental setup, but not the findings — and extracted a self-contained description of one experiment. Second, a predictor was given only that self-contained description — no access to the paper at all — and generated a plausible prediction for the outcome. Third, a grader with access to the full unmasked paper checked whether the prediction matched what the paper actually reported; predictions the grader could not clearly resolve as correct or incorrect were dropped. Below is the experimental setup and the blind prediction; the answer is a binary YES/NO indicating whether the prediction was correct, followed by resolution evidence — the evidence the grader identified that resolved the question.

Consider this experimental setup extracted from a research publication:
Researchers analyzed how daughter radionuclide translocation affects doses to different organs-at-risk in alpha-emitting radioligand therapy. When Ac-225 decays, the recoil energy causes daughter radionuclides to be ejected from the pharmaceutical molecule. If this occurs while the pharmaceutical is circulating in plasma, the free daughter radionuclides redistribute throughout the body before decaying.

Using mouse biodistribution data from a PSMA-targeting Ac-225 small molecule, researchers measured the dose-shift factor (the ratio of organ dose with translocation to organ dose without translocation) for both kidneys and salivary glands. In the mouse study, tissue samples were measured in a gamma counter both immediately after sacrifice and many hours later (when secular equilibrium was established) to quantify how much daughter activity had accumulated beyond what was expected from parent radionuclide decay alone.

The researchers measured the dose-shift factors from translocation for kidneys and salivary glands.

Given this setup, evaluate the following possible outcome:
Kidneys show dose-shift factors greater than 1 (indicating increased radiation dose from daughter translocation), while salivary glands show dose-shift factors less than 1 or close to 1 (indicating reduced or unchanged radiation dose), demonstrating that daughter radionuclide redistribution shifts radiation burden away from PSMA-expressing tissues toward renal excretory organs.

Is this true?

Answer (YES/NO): NO